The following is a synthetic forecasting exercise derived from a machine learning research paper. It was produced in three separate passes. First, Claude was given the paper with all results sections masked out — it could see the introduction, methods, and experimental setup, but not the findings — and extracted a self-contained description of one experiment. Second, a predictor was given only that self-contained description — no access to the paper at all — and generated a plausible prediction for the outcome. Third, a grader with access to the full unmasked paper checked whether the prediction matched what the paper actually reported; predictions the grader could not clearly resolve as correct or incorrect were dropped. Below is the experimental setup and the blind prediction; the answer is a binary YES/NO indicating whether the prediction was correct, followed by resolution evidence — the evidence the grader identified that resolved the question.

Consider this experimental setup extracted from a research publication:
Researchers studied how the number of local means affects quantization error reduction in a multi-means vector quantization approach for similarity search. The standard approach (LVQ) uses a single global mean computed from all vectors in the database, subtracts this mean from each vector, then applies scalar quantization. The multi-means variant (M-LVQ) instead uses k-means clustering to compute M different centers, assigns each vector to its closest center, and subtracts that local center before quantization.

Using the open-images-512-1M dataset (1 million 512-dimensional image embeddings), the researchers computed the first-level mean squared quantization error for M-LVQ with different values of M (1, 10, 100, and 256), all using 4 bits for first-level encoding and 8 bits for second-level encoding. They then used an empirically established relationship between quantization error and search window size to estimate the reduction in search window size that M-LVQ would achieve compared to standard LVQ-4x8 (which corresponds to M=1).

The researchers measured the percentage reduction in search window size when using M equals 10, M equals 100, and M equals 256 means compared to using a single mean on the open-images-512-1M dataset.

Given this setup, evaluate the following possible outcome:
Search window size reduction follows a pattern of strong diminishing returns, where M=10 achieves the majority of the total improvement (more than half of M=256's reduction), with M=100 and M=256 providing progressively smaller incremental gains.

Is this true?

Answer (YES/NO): YES